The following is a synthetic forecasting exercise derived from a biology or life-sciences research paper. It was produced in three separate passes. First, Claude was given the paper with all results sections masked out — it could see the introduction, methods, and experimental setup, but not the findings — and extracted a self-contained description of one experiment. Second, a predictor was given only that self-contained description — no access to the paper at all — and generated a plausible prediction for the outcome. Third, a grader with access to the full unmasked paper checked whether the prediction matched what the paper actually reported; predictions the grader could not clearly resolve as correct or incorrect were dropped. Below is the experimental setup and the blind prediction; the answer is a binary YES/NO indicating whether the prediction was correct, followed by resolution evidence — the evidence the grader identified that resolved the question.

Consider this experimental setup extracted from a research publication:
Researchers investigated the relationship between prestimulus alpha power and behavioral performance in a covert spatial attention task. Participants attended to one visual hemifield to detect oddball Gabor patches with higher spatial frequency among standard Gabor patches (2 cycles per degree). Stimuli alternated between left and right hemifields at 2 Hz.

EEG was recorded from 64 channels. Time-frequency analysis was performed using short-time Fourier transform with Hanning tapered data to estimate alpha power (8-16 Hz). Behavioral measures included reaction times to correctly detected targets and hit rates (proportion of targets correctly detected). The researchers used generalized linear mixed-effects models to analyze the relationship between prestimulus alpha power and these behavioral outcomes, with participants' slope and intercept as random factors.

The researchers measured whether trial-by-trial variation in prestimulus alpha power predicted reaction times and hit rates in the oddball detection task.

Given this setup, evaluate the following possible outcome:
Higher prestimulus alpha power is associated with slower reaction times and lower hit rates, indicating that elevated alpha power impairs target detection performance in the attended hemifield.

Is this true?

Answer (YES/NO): NO